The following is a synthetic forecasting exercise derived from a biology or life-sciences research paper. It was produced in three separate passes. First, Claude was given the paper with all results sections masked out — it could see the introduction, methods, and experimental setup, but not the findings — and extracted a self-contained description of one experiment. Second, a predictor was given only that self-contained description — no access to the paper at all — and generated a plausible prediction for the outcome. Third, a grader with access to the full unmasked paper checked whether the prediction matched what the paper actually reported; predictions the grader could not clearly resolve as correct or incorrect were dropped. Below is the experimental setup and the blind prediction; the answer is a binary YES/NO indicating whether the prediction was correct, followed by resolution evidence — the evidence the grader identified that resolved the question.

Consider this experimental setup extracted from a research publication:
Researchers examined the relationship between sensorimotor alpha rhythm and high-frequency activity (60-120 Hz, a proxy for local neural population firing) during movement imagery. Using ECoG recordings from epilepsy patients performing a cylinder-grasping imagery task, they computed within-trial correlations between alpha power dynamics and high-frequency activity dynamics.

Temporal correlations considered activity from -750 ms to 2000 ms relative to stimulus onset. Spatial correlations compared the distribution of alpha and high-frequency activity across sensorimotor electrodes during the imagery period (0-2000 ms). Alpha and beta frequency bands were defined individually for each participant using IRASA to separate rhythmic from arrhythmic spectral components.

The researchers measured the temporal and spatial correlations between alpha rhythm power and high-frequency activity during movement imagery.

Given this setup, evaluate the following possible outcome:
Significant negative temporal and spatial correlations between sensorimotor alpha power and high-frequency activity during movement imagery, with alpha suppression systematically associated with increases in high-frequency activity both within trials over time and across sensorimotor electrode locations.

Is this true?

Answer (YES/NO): NO